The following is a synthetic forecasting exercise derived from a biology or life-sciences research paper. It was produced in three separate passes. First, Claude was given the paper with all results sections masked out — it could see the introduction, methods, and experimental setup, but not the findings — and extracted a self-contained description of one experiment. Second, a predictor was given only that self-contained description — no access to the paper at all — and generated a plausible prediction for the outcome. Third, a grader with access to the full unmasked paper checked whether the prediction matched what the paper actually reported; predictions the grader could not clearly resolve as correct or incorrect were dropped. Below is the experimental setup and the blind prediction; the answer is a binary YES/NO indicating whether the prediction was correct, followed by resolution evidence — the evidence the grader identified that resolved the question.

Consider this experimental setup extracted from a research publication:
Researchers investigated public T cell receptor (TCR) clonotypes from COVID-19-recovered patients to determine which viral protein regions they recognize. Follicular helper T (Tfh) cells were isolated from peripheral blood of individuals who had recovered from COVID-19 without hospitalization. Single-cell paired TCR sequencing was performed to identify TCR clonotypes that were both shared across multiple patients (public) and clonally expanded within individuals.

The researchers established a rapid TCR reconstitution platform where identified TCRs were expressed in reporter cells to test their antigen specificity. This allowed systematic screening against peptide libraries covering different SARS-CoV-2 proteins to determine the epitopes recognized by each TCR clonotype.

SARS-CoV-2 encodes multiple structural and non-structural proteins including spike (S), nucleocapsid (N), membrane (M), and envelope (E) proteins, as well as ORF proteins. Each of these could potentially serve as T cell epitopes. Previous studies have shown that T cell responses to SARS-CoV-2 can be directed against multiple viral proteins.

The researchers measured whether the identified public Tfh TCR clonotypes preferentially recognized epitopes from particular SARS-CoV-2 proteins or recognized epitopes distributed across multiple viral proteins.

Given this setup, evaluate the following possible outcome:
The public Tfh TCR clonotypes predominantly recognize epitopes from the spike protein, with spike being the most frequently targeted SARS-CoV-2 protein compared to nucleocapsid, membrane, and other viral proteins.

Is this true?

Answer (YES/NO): YES